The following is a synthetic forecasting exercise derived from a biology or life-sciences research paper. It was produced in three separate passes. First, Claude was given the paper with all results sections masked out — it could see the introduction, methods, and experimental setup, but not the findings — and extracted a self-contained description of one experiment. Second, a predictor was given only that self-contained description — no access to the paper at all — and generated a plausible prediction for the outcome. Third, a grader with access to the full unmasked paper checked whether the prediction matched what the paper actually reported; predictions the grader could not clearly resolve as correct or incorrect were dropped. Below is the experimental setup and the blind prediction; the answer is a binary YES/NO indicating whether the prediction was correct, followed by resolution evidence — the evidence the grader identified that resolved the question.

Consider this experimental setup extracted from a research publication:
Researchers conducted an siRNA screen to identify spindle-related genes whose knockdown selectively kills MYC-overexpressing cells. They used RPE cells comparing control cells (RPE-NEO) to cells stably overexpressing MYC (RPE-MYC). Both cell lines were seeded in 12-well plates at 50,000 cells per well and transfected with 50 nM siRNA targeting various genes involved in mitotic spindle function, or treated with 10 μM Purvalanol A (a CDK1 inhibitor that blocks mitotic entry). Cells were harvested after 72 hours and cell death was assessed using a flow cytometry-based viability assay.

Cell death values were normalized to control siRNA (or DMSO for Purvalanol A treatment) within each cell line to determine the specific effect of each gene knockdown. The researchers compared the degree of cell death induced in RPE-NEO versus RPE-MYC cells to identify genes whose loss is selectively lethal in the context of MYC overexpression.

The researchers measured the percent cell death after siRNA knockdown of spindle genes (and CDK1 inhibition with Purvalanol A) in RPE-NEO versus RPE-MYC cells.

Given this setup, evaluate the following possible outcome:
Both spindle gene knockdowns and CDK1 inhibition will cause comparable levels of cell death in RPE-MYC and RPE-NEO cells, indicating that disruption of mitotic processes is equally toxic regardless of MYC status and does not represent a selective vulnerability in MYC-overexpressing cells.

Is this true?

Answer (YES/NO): NO